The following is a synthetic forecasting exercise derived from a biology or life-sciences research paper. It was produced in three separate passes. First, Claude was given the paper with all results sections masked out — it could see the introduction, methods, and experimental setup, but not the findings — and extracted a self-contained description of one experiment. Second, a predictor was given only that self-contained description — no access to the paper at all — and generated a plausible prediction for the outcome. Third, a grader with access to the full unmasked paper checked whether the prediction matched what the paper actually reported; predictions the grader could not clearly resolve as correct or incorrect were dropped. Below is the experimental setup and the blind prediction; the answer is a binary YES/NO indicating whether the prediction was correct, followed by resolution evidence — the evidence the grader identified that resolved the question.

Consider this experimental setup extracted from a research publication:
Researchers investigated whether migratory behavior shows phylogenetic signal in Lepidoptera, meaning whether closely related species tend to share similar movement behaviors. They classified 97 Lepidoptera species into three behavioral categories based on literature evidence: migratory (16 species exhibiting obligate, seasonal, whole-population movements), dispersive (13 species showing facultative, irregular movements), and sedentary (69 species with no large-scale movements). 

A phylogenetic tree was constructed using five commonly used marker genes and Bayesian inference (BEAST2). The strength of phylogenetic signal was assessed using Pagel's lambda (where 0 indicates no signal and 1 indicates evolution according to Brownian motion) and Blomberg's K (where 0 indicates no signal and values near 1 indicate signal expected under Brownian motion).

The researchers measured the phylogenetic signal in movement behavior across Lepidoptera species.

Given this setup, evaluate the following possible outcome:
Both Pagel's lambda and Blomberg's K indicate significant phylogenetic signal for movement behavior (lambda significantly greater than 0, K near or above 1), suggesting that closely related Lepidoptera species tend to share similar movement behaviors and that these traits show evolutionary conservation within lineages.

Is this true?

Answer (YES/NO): NO